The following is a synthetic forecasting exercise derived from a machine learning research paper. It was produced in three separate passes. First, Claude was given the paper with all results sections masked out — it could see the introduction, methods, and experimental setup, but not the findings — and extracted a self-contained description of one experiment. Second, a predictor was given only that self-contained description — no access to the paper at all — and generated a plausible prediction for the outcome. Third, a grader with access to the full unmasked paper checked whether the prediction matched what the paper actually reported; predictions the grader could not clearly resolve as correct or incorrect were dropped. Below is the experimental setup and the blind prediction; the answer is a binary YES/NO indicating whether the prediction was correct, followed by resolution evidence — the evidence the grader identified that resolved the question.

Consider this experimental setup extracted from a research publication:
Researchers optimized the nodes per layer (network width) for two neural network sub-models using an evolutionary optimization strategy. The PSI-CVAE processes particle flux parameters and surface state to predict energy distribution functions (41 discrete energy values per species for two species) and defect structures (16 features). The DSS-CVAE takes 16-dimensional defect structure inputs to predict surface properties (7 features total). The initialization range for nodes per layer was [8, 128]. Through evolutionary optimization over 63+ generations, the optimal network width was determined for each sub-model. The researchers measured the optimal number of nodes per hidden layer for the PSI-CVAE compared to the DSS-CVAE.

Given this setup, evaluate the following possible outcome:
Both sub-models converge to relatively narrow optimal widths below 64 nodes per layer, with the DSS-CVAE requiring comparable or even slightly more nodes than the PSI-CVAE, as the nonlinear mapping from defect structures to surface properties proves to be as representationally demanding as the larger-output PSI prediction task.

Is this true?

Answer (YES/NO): NO